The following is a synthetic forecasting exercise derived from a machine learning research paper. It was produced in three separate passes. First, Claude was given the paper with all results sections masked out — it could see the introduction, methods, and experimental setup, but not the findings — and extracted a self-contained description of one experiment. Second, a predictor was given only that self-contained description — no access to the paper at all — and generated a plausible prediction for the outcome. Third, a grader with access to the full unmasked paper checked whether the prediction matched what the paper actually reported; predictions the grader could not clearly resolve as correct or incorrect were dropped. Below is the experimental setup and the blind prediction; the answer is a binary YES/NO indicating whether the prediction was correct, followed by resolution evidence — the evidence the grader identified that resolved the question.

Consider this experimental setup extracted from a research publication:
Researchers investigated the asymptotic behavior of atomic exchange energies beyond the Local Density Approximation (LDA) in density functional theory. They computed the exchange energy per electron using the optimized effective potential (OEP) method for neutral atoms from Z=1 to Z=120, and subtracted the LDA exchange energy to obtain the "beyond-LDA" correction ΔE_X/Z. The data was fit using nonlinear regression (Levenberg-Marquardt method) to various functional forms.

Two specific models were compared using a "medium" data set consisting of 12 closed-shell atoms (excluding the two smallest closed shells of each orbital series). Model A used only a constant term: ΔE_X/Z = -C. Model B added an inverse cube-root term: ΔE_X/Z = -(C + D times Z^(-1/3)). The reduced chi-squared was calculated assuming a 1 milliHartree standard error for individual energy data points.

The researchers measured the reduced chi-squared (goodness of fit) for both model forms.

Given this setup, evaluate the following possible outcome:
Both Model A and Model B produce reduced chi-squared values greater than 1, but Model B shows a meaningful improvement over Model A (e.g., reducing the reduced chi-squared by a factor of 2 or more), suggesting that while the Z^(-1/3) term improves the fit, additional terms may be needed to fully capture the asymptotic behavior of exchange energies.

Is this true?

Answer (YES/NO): YES